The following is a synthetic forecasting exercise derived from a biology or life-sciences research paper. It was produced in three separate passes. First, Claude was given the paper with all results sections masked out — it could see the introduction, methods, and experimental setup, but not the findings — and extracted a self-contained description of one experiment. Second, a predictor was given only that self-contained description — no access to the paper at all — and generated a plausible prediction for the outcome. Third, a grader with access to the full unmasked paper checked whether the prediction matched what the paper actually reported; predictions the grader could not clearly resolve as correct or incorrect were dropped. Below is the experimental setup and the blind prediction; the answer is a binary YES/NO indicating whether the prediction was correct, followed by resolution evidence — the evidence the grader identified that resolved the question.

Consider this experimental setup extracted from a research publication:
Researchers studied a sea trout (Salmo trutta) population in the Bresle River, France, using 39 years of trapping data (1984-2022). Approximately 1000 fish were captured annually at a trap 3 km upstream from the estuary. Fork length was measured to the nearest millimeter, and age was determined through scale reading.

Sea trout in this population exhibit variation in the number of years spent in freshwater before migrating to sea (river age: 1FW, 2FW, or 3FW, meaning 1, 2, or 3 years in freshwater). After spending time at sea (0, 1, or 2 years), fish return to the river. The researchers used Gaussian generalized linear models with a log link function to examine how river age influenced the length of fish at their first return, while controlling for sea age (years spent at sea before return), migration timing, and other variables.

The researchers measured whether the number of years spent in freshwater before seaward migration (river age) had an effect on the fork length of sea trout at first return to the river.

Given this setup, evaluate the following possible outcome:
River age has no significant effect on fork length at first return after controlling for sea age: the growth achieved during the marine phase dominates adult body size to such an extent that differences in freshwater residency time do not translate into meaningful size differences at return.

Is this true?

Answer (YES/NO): NO